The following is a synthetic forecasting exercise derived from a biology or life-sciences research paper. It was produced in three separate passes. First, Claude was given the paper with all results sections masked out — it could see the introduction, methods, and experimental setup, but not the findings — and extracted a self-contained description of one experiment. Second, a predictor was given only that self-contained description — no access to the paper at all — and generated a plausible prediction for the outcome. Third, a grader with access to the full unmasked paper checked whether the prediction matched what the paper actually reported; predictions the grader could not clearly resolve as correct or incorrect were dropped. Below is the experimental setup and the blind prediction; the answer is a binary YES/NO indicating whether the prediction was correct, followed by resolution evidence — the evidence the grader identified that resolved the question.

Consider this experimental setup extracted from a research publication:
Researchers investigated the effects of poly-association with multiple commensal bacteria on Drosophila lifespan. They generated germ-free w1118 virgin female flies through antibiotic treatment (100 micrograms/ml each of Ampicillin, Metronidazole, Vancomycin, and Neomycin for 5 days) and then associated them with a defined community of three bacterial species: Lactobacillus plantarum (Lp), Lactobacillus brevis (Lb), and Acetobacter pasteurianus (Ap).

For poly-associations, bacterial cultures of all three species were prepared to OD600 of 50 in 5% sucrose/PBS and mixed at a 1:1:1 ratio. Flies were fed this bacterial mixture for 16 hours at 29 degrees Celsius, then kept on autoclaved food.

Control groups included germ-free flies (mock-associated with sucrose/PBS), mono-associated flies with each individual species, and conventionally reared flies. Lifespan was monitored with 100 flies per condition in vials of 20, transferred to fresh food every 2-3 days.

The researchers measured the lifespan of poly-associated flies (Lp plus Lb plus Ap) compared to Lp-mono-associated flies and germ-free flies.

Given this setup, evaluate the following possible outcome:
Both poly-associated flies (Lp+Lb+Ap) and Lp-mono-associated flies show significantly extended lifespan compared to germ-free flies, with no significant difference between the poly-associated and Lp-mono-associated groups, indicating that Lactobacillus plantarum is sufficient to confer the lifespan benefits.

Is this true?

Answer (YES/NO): NO